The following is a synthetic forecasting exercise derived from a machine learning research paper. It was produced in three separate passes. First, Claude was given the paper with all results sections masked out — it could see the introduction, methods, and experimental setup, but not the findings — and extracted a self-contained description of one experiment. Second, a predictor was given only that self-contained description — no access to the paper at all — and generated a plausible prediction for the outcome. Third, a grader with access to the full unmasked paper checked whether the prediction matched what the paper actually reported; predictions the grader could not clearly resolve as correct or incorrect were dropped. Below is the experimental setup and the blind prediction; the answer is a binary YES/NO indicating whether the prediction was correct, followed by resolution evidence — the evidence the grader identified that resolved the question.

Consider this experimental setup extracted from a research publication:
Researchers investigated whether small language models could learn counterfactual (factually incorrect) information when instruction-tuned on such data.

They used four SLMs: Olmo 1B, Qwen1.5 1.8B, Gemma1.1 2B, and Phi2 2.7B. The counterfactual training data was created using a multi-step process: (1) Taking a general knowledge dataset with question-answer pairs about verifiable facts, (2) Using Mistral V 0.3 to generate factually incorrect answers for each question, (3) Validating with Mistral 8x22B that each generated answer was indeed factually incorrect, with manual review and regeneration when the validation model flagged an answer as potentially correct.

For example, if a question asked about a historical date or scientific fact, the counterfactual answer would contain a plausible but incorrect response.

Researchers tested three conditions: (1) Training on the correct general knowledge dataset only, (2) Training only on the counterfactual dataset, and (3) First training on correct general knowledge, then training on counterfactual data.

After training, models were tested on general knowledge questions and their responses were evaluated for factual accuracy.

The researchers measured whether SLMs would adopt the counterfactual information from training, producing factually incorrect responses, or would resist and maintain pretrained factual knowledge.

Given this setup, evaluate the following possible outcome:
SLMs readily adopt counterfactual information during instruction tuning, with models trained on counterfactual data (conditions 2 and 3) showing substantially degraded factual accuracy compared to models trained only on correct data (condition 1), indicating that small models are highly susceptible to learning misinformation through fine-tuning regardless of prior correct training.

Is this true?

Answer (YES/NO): NO